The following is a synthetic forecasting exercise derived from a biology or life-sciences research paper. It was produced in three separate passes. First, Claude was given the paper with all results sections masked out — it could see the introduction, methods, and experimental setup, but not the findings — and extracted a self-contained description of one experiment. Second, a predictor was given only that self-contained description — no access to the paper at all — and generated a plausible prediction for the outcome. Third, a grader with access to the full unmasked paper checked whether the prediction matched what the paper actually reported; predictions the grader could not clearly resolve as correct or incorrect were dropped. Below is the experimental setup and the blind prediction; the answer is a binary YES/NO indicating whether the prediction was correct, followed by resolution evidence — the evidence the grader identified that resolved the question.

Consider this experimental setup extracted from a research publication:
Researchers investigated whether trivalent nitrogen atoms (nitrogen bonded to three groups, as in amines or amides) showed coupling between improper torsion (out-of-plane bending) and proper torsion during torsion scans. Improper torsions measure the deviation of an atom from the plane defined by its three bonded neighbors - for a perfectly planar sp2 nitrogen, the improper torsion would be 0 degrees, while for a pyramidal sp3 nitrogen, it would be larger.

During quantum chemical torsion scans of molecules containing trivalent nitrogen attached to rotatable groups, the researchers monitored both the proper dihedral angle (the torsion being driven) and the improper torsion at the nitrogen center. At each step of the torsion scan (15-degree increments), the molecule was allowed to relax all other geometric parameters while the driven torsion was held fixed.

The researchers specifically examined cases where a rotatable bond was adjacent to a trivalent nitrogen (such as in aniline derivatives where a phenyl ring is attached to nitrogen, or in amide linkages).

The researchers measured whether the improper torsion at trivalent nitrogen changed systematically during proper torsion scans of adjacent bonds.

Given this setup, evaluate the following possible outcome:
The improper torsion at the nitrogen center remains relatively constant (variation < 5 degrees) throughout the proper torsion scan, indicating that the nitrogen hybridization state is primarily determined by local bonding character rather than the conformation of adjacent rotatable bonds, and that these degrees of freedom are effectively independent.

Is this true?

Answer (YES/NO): NO